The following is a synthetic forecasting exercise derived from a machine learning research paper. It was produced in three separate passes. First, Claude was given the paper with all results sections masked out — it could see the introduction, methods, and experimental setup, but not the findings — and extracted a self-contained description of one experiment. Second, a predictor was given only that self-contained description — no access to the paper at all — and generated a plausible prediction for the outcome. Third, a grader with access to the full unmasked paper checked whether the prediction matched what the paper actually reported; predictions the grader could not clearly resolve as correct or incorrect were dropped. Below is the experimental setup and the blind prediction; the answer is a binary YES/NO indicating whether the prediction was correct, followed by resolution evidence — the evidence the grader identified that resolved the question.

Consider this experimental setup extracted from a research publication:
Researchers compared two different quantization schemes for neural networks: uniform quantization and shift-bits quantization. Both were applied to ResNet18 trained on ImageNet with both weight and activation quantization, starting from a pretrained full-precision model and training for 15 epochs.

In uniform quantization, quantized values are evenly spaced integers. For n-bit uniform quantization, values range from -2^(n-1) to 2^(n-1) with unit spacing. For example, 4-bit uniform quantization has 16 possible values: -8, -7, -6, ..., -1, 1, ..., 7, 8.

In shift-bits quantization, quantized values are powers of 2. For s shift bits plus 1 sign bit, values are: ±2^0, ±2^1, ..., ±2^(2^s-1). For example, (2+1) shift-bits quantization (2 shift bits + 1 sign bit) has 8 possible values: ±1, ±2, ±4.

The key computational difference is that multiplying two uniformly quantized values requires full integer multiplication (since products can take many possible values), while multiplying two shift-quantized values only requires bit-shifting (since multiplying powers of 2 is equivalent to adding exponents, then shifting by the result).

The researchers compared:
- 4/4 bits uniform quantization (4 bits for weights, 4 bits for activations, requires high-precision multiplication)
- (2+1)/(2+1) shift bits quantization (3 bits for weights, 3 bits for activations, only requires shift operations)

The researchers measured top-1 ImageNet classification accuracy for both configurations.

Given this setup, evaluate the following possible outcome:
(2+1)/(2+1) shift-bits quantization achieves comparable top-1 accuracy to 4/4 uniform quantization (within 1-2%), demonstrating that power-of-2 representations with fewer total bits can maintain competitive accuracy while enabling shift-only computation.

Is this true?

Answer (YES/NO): NO